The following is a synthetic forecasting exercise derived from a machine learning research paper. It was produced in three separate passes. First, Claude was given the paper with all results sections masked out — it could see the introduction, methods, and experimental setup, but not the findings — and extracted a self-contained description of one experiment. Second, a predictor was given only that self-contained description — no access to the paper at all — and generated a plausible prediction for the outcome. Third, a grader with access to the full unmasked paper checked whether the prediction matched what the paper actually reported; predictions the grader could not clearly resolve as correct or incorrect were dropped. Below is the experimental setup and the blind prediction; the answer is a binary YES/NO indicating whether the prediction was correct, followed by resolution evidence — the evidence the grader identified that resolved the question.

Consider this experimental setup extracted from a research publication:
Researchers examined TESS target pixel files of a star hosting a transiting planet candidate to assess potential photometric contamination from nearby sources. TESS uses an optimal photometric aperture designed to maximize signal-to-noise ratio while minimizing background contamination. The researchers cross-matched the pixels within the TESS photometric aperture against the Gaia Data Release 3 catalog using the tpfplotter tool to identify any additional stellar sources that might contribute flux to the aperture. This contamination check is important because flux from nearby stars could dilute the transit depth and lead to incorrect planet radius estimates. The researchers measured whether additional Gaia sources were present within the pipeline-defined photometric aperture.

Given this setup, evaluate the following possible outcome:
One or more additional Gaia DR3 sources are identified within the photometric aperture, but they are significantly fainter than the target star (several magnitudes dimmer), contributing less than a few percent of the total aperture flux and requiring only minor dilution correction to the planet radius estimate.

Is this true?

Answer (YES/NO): NO